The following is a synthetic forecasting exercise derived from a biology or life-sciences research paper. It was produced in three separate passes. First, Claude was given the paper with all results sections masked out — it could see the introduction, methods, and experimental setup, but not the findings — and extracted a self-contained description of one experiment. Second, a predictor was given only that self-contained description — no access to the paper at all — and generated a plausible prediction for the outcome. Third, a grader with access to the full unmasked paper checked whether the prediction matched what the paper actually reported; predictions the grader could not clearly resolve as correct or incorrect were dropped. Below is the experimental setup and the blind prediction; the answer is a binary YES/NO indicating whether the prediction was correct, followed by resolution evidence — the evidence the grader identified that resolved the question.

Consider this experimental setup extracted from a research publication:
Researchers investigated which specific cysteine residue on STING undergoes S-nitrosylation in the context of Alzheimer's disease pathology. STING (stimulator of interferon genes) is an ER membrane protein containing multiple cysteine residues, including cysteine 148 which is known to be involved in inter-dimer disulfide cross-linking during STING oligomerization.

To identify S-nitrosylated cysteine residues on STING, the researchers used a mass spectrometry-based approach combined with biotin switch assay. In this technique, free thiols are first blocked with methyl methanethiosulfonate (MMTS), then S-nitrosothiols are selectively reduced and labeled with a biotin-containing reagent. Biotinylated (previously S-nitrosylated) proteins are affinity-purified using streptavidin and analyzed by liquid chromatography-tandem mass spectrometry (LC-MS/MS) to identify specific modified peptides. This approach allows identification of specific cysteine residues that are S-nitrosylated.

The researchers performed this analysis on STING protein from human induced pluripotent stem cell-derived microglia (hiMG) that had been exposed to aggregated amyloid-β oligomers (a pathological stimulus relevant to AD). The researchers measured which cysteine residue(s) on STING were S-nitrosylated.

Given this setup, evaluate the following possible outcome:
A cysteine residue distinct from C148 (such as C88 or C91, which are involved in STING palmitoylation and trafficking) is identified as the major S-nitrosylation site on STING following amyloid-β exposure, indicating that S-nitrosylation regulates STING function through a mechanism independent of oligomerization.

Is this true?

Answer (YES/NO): NO